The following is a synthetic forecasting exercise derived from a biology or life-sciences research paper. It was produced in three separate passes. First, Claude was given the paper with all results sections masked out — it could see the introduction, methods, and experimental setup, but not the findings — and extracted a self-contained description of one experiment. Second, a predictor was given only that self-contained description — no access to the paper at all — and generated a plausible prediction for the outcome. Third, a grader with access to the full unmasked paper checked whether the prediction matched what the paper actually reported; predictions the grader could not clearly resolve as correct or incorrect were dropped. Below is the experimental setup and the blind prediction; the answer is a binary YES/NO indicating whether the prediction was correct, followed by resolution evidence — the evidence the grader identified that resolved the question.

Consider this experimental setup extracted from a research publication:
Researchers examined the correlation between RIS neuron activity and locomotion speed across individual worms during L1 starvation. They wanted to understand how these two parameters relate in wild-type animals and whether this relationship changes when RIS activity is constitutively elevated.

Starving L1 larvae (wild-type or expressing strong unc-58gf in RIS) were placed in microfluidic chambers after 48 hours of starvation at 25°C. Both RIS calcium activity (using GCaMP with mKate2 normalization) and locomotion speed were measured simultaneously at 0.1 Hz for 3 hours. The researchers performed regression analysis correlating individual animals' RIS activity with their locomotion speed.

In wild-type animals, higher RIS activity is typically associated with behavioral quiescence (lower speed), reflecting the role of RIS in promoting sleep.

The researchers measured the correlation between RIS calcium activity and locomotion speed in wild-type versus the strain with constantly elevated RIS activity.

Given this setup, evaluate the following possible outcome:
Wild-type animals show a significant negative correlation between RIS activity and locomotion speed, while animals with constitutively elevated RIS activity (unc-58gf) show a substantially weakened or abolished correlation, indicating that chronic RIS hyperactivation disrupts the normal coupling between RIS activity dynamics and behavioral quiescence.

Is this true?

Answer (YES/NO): YES